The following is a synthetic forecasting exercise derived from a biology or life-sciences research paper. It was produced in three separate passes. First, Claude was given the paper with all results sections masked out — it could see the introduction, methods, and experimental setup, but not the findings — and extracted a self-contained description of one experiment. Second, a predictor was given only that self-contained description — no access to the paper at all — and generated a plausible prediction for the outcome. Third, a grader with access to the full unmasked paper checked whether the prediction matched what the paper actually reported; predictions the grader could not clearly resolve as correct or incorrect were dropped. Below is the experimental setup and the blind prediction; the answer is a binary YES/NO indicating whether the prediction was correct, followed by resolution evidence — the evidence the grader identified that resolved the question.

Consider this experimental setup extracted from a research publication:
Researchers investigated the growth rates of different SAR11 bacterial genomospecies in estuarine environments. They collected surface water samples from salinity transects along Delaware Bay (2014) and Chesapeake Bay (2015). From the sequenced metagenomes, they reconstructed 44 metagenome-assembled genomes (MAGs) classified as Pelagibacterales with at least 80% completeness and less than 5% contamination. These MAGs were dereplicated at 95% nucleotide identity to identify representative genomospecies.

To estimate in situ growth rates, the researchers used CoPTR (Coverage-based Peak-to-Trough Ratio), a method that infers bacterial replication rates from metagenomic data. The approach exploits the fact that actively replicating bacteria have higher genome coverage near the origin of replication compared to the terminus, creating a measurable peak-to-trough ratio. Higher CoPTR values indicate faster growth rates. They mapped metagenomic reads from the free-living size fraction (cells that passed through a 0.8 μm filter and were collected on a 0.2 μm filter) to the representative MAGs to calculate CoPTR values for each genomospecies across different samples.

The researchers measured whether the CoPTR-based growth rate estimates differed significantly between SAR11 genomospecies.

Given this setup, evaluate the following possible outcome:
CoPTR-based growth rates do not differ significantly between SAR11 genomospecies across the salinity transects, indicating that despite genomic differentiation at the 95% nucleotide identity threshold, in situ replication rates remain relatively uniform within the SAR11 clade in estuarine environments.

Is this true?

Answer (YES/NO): NO